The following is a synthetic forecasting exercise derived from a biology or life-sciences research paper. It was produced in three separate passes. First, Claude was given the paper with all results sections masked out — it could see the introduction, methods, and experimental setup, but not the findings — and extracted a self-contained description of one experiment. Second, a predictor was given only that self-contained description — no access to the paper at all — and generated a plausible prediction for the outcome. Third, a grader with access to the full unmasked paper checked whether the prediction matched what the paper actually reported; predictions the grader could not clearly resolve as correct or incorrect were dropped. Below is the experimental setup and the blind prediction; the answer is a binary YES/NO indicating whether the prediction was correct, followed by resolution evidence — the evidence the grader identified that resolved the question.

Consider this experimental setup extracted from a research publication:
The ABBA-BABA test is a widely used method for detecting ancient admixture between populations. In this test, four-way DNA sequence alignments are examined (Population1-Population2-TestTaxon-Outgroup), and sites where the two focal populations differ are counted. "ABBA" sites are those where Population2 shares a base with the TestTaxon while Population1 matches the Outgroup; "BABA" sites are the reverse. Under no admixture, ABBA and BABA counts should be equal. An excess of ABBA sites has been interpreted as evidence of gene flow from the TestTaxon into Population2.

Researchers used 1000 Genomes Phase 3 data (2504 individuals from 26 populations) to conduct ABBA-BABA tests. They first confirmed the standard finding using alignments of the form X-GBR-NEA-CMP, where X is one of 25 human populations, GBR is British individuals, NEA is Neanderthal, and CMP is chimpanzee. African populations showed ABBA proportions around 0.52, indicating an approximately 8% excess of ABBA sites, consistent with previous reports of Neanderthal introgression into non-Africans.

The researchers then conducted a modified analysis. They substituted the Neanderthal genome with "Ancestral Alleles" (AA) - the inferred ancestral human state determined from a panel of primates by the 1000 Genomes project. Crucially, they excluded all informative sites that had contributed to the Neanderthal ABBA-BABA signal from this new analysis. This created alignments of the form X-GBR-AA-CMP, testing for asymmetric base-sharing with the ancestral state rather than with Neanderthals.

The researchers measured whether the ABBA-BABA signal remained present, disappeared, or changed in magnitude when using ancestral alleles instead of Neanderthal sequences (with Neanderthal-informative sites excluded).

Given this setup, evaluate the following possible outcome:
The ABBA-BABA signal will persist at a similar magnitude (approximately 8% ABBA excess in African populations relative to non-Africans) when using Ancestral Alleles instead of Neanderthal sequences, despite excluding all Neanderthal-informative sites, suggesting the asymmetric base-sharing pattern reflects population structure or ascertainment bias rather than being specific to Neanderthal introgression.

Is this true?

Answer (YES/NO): NO